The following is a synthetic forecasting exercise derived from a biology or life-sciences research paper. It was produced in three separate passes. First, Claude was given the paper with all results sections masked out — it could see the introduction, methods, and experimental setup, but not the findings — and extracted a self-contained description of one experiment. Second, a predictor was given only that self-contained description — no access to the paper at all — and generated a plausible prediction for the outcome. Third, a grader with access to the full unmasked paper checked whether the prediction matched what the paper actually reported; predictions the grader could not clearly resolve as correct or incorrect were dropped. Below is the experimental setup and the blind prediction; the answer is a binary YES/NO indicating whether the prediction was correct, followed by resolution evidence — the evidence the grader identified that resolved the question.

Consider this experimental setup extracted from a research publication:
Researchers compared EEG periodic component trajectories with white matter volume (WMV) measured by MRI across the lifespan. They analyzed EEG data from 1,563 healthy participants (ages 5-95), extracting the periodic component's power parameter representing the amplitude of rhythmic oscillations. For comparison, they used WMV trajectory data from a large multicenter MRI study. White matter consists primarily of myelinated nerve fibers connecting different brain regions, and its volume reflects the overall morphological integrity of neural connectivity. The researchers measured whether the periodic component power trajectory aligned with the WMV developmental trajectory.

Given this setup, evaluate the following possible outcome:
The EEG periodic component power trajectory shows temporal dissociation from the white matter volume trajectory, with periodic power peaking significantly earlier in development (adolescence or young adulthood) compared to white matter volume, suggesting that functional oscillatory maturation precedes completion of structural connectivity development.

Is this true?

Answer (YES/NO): NO